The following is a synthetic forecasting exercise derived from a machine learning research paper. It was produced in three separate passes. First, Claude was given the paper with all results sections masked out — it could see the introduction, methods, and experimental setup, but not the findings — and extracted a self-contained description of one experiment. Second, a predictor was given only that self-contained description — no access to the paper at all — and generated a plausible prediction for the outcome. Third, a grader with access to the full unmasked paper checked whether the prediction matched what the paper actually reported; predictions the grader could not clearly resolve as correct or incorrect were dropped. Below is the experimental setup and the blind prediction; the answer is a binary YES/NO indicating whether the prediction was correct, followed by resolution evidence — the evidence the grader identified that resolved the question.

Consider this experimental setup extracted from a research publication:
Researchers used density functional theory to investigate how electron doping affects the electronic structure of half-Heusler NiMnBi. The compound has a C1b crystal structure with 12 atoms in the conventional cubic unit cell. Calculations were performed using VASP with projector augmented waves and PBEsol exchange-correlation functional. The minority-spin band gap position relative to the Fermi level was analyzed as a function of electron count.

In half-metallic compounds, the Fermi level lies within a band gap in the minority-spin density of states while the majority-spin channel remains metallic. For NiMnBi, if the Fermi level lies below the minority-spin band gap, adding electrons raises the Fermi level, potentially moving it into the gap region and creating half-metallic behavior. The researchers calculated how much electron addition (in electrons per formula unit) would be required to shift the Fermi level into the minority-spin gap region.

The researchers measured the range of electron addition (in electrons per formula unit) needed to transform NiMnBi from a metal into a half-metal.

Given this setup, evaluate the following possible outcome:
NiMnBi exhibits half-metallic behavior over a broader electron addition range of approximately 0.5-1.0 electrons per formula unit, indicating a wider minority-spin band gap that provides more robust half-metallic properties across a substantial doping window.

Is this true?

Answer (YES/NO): NO